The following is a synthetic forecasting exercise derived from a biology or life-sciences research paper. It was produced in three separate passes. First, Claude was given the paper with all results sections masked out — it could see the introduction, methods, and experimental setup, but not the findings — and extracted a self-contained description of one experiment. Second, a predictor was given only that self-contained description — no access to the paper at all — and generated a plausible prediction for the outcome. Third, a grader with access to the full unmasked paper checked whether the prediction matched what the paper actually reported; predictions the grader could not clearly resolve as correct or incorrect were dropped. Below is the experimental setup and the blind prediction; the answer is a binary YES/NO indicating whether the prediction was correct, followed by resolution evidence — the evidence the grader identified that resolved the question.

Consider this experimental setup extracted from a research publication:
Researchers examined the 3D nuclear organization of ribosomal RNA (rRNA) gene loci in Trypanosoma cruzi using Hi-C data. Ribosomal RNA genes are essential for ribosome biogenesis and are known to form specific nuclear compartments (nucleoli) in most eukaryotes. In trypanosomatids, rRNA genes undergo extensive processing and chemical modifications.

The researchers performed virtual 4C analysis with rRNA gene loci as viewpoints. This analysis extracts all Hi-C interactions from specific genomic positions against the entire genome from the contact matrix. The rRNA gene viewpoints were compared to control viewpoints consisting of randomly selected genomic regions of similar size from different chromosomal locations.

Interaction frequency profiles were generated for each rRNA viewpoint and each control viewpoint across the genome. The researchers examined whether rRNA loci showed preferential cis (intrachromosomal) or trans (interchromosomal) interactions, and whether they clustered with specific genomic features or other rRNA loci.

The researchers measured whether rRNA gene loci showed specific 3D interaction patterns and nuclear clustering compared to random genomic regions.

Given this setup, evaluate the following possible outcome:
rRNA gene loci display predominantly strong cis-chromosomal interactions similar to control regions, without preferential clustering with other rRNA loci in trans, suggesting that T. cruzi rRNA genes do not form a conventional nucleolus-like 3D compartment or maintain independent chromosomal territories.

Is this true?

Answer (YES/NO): NO